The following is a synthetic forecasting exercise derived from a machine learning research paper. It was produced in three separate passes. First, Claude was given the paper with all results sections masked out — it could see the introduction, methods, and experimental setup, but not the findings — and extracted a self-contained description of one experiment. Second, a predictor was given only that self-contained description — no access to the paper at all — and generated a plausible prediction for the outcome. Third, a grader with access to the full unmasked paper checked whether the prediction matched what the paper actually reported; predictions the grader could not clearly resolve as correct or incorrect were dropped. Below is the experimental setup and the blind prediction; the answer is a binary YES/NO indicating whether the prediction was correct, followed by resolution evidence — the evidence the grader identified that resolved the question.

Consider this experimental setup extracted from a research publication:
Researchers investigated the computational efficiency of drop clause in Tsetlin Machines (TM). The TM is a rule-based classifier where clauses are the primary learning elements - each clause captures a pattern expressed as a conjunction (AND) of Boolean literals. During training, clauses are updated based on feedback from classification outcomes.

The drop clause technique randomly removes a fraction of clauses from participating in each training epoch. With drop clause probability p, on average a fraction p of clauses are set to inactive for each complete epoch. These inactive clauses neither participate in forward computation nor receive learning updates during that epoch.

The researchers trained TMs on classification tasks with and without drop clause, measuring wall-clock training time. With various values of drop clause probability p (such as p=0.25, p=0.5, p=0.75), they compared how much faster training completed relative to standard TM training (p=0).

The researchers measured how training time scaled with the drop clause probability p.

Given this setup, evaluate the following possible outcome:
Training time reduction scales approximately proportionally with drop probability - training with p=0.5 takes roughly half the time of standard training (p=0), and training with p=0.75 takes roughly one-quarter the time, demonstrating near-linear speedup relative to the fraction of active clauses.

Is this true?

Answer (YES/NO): YES